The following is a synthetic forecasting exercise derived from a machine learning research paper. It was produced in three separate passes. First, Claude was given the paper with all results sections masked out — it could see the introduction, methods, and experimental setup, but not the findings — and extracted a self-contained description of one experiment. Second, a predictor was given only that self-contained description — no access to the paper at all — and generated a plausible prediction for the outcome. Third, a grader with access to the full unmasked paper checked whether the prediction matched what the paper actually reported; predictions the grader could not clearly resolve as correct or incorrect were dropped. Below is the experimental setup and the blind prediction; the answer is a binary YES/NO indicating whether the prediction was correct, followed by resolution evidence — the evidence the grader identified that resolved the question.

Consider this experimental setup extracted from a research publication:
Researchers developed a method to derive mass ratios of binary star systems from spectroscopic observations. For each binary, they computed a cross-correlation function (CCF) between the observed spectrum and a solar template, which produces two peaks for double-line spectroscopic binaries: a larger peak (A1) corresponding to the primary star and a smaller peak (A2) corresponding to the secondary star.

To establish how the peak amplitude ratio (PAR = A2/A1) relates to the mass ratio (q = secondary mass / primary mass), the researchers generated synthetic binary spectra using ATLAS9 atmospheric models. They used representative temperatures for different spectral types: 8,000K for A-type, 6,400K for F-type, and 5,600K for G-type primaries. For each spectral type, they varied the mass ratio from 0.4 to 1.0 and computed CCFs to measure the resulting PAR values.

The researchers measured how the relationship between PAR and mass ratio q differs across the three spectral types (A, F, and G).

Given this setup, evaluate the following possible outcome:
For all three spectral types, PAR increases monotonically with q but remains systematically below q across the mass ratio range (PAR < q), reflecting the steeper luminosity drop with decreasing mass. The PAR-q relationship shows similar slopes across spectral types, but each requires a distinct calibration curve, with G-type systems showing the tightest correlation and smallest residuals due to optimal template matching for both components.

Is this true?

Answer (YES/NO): NO